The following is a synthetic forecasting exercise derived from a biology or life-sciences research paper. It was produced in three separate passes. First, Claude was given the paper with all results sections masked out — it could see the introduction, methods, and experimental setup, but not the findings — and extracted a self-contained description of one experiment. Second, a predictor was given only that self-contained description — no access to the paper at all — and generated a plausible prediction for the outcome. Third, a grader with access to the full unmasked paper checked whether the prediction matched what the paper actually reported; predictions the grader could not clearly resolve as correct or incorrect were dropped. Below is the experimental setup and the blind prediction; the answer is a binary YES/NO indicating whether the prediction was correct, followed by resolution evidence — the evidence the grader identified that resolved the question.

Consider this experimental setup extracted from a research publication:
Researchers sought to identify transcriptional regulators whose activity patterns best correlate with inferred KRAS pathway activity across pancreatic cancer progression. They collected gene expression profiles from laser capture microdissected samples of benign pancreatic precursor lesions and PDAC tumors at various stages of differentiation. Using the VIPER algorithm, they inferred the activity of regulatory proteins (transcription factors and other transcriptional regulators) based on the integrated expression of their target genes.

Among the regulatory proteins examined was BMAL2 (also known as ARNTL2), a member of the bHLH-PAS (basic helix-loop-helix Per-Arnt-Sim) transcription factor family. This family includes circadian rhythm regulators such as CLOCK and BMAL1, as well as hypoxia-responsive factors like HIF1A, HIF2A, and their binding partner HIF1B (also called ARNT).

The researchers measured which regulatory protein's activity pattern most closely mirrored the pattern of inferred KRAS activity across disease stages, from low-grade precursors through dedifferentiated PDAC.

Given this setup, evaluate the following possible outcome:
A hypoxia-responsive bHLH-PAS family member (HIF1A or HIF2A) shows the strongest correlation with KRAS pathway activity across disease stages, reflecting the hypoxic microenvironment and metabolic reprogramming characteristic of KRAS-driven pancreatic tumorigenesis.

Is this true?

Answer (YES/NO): NO